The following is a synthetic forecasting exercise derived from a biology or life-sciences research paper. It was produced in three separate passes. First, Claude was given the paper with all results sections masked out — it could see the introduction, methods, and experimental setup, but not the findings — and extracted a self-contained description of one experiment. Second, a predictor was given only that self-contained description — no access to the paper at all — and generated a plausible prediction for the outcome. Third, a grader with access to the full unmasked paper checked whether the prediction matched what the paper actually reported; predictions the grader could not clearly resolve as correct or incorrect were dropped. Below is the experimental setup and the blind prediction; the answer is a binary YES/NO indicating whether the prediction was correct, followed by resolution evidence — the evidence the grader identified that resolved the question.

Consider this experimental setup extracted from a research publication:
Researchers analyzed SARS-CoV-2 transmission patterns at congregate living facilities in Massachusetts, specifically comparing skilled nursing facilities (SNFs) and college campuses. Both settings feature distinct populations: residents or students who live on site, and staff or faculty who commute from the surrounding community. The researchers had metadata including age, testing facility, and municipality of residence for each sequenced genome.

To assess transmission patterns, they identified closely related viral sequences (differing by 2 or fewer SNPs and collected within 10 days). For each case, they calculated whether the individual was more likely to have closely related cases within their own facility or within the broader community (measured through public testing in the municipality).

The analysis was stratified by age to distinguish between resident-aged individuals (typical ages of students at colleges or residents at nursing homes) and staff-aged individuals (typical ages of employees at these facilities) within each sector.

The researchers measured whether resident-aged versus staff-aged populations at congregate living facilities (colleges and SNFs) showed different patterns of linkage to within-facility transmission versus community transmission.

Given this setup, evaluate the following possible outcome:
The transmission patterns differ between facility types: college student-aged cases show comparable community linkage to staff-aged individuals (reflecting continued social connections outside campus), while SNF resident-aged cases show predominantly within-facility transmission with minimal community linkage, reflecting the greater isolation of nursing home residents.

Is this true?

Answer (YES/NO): NO